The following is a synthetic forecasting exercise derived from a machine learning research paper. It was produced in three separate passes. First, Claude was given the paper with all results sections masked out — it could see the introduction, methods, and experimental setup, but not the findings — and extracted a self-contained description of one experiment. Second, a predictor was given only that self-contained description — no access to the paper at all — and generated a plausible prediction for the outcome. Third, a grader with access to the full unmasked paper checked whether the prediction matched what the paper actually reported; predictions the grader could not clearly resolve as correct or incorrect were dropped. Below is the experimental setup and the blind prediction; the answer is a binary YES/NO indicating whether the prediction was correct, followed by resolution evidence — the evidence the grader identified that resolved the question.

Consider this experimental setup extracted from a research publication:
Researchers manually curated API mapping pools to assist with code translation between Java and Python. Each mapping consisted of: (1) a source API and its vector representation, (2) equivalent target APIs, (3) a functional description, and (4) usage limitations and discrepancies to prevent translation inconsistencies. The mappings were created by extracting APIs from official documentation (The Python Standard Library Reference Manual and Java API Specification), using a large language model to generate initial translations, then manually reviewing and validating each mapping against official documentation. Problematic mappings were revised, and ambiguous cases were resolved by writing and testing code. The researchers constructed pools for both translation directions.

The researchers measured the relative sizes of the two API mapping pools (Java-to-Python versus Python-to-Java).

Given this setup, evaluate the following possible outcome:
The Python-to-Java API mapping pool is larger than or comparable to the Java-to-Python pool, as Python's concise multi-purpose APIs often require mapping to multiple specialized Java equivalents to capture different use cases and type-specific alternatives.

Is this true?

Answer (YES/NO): NO